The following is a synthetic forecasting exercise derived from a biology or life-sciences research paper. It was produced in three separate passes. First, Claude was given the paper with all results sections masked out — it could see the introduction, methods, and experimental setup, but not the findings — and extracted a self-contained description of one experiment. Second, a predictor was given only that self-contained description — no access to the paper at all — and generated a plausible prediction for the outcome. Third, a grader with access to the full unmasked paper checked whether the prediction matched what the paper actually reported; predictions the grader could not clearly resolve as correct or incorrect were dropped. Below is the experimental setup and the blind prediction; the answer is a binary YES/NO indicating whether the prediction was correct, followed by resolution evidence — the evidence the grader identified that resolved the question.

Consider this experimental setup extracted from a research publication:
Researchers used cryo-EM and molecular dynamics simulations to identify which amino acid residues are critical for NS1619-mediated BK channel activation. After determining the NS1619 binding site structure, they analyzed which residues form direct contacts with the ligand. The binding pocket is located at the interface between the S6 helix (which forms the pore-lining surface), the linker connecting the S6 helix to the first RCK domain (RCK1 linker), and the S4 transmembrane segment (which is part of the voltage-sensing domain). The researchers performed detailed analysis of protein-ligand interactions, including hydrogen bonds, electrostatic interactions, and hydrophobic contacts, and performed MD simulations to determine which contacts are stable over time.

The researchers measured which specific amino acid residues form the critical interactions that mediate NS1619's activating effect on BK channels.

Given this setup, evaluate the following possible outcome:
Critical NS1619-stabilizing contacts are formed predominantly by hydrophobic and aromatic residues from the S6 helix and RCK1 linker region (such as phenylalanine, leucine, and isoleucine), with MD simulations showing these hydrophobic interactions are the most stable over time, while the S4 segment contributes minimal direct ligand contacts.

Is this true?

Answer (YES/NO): NO